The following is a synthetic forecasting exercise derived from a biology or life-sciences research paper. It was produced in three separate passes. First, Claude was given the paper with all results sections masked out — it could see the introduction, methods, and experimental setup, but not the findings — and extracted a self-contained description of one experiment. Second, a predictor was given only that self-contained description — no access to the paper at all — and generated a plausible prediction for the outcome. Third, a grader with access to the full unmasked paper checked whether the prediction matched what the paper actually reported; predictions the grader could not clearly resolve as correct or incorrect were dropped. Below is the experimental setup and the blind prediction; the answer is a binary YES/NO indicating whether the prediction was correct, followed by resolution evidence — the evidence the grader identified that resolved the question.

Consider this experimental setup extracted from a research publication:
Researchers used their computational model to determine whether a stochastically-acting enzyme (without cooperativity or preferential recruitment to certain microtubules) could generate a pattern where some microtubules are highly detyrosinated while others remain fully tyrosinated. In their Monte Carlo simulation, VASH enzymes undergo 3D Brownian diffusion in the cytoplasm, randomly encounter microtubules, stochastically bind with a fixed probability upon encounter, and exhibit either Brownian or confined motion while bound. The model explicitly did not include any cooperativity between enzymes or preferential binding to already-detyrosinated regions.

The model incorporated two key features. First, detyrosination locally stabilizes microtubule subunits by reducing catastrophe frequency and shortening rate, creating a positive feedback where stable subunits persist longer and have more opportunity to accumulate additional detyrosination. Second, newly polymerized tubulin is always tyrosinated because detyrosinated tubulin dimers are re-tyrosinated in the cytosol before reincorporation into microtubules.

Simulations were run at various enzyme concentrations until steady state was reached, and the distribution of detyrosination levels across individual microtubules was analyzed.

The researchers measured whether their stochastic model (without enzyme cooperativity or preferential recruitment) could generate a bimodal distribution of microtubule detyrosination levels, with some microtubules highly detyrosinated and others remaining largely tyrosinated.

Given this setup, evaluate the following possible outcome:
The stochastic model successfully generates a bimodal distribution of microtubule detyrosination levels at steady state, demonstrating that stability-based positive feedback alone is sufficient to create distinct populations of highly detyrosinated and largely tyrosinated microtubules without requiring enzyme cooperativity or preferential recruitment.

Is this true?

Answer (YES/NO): YES